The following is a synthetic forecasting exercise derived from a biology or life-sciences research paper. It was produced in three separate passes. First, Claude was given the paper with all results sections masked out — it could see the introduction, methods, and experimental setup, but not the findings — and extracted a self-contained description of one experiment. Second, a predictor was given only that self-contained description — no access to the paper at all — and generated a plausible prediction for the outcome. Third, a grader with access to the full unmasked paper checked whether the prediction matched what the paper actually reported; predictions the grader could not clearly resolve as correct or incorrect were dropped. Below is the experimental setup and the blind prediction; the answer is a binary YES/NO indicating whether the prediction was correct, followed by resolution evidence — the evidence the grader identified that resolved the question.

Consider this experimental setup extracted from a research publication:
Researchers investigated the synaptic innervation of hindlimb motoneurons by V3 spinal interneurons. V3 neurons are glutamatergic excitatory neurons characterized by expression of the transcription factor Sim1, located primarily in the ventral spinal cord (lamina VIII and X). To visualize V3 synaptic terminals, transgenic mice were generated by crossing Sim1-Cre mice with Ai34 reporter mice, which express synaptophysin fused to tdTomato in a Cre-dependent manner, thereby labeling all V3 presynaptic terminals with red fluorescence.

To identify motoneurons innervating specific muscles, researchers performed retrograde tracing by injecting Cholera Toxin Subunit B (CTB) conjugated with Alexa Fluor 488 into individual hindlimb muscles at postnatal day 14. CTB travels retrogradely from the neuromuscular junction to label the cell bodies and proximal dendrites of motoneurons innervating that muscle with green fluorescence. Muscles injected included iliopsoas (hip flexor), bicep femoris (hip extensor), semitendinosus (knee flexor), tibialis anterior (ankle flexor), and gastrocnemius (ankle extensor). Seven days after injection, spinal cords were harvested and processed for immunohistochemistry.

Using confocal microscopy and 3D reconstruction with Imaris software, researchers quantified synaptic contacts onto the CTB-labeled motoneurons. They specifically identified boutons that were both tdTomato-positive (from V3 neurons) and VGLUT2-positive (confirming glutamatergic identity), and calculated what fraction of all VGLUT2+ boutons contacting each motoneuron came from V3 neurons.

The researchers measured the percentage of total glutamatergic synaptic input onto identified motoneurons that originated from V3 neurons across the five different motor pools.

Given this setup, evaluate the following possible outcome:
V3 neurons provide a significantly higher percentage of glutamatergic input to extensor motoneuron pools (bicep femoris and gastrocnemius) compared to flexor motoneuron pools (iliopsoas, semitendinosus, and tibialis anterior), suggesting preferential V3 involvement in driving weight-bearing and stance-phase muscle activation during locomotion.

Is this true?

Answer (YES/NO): NO